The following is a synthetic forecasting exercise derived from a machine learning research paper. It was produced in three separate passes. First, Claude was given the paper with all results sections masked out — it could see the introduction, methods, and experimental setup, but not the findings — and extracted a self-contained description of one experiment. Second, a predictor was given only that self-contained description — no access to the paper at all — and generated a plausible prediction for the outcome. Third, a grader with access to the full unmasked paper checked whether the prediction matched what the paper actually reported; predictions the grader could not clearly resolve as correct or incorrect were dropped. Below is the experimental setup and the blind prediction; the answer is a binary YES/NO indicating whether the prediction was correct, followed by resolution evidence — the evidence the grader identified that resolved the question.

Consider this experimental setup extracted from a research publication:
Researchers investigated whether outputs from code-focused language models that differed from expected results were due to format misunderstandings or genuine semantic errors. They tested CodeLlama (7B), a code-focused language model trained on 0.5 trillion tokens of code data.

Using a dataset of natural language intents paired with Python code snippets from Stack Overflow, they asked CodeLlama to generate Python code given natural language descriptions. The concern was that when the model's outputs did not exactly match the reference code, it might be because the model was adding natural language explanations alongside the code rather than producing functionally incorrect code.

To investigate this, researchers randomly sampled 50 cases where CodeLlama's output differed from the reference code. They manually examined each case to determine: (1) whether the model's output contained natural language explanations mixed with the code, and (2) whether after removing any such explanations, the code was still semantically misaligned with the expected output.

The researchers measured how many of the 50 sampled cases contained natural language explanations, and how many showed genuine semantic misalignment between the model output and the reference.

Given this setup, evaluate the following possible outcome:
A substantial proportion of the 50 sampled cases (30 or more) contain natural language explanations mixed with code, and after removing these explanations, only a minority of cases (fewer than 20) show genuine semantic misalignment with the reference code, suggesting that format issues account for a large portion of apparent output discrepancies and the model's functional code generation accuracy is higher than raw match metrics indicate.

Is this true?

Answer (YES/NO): NO